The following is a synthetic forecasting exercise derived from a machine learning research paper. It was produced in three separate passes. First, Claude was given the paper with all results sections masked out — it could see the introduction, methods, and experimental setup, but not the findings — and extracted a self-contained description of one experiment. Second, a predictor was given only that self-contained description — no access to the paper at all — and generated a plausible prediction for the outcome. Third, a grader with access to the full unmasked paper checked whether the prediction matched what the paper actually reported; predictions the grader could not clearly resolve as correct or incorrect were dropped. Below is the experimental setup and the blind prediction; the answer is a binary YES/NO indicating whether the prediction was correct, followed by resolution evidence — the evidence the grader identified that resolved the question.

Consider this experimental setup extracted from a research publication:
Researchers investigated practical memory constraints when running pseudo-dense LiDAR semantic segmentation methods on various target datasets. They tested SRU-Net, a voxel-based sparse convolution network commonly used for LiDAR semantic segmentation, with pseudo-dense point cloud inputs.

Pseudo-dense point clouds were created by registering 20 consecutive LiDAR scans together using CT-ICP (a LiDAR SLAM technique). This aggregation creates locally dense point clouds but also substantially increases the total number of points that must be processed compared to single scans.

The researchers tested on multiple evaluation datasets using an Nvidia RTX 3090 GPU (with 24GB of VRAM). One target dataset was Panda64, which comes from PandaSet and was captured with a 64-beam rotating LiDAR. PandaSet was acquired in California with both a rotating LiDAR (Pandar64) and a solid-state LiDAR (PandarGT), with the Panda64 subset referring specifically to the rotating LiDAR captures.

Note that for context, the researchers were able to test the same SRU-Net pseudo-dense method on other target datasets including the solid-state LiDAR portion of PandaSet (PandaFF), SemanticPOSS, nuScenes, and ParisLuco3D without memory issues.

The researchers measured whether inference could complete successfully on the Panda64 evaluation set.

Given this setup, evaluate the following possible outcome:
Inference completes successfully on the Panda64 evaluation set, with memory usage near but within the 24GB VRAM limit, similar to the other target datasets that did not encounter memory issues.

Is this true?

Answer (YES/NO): NO